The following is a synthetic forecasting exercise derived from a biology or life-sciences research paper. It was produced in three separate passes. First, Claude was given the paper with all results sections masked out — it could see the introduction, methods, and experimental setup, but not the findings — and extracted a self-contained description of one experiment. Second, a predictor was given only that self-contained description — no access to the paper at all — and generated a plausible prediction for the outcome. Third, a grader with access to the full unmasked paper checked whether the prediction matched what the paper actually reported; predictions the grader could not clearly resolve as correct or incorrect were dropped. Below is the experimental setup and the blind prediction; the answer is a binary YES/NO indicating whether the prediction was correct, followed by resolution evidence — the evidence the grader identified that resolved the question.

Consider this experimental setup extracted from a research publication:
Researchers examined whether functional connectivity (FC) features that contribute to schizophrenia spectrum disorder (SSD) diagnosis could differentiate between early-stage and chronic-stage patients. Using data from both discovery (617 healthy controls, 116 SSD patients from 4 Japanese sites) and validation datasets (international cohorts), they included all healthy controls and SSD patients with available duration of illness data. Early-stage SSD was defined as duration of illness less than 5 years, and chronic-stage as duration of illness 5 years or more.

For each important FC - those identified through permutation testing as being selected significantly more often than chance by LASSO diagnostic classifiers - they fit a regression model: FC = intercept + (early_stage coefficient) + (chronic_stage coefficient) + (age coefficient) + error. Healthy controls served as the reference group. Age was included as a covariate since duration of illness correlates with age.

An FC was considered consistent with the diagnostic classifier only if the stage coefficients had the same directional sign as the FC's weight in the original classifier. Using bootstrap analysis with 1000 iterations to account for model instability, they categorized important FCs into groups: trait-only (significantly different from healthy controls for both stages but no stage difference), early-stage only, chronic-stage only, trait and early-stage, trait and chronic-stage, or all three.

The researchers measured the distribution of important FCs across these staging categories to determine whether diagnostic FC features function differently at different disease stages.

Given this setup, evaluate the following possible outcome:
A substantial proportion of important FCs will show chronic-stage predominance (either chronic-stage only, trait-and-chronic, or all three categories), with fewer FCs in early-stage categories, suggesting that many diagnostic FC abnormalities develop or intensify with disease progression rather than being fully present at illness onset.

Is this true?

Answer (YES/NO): YES